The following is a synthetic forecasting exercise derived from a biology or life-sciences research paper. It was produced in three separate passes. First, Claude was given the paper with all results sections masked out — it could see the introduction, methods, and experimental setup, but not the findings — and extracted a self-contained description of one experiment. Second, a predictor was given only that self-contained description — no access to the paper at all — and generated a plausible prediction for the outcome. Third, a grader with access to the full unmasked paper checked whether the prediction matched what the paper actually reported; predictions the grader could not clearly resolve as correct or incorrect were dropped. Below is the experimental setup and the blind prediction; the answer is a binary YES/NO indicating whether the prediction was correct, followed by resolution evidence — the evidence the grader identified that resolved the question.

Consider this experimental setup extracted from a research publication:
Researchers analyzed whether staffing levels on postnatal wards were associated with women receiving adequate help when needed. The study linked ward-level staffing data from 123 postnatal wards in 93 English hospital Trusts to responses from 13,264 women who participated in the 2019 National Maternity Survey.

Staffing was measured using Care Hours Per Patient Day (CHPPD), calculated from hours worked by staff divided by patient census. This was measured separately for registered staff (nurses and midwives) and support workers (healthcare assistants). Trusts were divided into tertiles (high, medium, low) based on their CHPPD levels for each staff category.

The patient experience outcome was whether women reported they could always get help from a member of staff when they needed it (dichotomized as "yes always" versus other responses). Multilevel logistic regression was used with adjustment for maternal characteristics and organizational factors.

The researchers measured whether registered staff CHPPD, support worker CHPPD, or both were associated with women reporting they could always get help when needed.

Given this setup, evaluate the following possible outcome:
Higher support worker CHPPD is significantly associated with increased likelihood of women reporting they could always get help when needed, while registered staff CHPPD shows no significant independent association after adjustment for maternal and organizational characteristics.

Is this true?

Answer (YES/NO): YES